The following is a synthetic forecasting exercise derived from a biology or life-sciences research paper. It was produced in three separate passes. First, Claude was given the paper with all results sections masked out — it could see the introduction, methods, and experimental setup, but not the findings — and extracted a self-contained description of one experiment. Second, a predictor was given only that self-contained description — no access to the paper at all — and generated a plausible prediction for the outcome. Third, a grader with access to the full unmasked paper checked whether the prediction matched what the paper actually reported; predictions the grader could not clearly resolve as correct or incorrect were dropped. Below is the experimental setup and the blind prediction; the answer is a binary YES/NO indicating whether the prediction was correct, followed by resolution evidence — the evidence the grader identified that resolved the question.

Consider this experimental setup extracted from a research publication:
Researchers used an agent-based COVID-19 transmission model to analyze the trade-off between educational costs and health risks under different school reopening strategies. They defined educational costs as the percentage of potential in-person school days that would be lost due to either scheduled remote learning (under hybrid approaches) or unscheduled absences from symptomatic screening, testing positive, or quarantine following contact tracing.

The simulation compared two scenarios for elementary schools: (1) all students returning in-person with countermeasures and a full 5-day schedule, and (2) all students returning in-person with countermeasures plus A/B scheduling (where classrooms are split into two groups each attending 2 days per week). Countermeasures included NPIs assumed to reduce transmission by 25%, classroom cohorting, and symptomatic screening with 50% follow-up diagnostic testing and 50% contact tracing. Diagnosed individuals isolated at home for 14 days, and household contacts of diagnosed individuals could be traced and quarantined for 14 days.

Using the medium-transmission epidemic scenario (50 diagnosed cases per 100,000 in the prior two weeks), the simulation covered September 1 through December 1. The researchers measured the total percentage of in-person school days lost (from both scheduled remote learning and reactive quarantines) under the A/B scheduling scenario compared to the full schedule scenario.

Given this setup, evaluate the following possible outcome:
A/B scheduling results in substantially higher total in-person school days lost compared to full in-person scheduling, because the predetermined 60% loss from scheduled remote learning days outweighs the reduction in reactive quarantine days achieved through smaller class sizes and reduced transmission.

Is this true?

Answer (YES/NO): YES